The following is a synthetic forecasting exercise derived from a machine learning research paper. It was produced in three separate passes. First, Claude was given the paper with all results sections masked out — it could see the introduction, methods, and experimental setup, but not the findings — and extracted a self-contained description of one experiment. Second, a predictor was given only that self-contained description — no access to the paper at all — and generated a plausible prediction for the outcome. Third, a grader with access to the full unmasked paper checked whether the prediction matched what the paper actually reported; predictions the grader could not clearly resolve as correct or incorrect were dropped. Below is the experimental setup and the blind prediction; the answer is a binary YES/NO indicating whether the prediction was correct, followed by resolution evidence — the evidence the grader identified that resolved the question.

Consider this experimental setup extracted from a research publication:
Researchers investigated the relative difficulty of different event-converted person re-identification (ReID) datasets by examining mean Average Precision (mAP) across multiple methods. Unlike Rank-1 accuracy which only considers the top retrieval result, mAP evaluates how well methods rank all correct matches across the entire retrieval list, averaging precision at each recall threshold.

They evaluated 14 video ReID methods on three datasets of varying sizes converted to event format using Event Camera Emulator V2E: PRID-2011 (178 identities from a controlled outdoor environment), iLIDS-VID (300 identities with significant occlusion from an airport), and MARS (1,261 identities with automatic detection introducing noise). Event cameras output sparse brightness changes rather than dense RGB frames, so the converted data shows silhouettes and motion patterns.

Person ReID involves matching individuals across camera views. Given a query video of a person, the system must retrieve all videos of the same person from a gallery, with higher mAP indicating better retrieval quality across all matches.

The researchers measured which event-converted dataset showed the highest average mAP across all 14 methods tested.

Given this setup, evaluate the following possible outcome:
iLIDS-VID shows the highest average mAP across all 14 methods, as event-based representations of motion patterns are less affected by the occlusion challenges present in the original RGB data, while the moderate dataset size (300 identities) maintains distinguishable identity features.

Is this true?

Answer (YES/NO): NO